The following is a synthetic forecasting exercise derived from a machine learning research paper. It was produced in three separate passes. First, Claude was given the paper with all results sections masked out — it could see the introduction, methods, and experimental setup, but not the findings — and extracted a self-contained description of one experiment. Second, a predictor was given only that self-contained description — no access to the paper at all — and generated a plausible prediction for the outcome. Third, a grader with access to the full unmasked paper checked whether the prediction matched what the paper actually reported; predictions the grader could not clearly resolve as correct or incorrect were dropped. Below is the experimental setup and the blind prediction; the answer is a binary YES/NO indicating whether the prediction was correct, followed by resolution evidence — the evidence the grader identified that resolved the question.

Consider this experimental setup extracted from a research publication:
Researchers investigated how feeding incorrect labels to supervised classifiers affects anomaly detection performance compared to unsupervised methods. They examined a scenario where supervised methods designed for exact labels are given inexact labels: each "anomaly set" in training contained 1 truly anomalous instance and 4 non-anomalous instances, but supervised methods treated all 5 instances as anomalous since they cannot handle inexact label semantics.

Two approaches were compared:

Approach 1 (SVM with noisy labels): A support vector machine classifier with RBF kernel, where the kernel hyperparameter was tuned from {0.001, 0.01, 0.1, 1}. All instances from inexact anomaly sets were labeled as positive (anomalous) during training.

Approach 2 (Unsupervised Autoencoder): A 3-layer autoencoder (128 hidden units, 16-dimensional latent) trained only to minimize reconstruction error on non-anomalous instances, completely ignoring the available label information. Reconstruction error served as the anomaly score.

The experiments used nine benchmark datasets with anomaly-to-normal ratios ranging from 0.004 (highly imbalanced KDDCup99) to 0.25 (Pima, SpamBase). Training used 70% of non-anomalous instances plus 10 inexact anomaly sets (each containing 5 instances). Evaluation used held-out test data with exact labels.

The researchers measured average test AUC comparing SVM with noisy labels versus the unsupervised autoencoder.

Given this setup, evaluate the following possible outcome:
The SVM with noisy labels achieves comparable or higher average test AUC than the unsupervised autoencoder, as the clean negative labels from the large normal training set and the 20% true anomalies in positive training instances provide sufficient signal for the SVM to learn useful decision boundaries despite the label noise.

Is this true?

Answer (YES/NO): NO